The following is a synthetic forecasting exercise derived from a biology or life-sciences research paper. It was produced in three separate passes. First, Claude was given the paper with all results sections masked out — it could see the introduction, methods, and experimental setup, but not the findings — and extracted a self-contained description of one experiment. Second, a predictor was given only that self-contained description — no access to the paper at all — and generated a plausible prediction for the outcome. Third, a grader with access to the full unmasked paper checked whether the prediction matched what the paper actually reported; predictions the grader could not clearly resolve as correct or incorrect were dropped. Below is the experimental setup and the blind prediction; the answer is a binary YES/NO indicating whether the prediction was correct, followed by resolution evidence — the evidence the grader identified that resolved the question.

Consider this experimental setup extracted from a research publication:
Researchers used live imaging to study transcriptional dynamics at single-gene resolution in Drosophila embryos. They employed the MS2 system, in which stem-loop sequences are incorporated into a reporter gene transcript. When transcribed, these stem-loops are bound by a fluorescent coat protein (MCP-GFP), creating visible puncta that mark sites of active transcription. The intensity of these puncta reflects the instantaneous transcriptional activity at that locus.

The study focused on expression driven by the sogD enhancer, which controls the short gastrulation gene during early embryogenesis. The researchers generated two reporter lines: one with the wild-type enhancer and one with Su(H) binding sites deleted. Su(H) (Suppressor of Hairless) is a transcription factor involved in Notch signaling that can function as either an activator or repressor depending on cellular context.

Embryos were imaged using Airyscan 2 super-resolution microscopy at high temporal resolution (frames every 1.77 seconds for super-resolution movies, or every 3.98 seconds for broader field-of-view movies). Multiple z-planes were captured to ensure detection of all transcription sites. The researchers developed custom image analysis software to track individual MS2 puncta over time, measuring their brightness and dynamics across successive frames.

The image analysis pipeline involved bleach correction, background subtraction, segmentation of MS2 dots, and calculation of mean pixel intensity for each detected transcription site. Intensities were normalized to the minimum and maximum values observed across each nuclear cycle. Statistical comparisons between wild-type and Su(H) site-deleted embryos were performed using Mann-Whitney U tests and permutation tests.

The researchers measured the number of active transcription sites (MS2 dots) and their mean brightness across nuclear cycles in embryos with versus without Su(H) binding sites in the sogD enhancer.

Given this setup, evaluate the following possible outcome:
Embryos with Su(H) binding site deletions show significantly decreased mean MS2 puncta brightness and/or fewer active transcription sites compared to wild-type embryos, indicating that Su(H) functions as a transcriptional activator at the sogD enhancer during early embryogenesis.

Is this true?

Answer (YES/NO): YES